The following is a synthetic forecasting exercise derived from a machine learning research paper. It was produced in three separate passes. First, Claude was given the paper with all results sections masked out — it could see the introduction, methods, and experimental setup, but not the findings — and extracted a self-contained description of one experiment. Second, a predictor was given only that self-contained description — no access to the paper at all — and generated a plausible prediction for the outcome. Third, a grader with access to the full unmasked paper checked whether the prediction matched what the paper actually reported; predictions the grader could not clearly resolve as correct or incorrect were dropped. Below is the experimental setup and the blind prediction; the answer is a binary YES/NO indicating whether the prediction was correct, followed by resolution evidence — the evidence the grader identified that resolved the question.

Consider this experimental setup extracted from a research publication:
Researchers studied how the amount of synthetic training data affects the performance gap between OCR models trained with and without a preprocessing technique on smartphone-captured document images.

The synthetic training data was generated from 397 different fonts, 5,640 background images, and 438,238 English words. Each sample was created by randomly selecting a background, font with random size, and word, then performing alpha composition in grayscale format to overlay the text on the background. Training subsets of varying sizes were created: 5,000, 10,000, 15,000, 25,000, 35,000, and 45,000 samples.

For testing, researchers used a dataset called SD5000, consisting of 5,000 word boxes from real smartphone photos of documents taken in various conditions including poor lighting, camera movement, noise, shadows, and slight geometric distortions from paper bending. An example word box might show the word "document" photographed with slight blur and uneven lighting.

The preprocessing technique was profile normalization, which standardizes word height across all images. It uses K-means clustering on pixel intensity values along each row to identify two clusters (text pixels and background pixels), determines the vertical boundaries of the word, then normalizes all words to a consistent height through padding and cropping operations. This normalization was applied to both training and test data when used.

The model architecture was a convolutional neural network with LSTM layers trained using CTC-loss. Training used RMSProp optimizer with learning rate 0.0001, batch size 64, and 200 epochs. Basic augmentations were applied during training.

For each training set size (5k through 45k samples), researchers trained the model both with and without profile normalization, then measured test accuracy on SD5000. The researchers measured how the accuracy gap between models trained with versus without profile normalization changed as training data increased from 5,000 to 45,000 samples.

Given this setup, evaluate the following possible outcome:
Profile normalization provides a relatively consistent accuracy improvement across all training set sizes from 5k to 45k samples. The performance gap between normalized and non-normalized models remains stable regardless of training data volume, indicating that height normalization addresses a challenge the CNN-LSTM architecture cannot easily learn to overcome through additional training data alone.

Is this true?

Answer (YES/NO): NO